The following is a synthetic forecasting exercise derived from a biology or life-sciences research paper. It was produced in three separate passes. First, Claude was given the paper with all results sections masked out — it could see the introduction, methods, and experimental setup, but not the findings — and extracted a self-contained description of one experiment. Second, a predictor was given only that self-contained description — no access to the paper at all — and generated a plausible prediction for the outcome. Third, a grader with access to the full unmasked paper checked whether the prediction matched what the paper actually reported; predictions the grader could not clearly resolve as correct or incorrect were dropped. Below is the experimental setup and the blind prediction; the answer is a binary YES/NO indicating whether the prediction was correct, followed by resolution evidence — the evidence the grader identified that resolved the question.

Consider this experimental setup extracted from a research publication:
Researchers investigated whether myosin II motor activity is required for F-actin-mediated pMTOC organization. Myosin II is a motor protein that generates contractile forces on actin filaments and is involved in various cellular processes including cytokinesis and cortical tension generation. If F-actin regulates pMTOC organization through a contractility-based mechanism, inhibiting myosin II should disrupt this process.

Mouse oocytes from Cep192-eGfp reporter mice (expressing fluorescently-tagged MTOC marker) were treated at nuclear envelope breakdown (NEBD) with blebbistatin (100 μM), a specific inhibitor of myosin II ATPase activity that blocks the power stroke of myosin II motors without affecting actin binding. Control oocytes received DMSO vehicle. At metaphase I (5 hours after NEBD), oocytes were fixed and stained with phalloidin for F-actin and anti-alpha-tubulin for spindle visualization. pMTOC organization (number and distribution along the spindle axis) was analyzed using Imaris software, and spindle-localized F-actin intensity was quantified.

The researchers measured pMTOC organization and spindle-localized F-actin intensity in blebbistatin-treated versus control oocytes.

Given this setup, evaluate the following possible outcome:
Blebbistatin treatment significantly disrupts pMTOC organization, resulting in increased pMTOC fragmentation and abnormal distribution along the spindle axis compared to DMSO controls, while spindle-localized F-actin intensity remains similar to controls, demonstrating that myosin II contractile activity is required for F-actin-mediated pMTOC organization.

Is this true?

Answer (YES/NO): NO